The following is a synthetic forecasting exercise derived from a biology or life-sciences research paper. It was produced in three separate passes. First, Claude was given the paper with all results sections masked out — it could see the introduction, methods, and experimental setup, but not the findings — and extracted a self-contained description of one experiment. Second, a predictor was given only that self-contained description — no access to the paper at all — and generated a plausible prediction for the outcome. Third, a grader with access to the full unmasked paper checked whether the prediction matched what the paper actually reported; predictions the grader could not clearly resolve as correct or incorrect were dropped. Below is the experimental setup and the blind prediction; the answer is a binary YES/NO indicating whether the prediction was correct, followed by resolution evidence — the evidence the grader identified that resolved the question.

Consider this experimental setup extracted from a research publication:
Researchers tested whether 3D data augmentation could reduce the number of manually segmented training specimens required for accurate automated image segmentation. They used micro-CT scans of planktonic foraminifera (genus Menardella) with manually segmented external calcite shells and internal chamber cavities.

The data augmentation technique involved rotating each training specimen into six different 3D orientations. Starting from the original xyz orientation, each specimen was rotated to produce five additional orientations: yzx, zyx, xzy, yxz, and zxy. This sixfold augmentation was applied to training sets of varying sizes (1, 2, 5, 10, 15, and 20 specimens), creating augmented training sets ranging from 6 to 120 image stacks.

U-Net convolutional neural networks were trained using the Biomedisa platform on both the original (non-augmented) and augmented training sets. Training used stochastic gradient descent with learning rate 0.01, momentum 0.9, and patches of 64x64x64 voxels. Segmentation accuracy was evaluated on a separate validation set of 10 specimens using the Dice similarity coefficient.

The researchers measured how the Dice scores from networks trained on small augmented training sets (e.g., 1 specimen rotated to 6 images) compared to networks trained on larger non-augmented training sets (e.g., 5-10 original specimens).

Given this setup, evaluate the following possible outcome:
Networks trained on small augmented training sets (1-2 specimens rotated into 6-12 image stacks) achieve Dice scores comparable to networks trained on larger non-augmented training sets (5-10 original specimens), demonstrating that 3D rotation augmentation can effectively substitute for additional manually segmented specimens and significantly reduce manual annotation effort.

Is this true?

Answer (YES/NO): YES